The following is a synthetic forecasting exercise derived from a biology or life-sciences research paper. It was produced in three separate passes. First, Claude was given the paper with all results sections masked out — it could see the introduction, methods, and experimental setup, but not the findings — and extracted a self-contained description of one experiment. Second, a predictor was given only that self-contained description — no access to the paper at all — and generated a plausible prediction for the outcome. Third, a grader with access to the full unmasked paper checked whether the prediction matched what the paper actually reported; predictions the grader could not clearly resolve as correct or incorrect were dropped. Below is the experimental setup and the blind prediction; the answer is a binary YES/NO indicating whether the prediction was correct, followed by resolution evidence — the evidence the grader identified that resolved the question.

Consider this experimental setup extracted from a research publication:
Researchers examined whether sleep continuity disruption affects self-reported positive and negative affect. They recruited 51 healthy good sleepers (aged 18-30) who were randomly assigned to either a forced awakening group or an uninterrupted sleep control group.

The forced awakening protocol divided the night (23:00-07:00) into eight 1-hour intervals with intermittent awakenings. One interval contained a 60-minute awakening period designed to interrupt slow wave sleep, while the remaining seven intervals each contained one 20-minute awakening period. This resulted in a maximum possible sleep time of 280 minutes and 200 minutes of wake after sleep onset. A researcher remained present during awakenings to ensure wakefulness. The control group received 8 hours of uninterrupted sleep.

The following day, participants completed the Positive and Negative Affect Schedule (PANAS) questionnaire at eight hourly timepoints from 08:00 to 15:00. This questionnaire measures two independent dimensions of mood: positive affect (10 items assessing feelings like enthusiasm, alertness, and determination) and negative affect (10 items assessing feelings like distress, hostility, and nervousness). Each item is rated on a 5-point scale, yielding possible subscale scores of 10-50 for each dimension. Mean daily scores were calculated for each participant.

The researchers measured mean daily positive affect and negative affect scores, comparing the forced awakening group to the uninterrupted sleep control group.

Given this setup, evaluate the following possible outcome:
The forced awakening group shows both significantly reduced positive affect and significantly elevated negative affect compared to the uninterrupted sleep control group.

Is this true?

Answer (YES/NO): NO